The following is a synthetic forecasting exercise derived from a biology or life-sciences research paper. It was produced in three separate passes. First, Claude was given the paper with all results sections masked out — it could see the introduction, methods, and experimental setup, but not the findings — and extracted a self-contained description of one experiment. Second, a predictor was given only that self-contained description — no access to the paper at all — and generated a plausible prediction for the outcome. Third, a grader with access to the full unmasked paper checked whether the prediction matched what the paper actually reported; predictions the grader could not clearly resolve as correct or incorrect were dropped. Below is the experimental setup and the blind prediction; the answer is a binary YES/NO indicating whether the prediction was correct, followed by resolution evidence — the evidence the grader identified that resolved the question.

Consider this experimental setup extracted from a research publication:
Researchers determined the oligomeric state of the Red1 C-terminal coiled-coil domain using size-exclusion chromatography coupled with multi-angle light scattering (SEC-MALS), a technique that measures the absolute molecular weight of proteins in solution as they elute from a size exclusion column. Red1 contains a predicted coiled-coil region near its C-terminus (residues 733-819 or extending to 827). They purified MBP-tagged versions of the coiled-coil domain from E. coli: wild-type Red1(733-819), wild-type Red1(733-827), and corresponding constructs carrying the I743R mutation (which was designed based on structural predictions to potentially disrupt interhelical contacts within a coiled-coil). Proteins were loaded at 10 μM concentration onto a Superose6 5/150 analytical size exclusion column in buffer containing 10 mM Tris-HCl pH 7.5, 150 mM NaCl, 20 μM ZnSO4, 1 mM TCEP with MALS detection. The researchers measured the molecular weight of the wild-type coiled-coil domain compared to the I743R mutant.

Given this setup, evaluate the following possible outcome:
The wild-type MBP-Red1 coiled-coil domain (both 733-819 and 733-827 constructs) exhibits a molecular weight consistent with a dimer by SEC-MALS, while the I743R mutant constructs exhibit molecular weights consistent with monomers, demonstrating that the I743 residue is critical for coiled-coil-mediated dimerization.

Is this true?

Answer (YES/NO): NO